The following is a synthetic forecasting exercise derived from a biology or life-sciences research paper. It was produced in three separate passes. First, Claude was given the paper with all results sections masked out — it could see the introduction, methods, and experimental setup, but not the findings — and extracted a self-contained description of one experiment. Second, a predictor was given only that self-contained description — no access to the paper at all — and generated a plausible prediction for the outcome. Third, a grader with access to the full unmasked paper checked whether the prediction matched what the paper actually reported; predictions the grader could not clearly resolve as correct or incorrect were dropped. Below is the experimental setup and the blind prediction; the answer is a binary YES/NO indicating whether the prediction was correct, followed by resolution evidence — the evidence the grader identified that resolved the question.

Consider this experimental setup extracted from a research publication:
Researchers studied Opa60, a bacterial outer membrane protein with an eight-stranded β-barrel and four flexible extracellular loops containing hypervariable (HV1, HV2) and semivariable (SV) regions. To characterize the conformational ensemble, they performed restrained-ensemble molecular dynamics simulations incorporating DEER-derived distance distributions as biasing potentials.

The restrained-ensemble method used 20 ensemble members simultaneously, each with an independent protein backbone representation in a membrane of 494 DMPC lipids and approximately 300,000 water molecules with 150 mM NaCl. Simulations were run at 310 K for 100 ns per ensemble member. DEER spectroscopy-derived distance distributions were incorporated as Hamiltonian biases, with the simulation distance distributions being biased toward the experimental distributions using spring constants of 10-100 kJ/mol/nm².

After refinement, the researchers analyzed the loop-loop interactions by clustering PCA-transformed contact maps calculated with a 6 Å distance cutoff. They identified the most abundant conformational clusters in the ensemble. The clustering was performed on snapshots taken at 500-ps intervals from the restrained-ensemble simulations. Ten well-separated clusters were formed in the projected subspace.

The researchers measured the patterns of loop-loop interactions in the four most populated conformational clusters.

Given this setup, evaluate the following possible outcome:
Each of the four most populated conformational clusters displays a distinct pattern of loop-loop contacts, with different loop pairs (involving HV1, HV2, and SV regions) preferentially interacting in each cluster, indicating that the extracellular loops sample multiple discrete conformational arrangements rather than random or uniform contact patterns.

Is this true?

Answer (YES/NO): YES